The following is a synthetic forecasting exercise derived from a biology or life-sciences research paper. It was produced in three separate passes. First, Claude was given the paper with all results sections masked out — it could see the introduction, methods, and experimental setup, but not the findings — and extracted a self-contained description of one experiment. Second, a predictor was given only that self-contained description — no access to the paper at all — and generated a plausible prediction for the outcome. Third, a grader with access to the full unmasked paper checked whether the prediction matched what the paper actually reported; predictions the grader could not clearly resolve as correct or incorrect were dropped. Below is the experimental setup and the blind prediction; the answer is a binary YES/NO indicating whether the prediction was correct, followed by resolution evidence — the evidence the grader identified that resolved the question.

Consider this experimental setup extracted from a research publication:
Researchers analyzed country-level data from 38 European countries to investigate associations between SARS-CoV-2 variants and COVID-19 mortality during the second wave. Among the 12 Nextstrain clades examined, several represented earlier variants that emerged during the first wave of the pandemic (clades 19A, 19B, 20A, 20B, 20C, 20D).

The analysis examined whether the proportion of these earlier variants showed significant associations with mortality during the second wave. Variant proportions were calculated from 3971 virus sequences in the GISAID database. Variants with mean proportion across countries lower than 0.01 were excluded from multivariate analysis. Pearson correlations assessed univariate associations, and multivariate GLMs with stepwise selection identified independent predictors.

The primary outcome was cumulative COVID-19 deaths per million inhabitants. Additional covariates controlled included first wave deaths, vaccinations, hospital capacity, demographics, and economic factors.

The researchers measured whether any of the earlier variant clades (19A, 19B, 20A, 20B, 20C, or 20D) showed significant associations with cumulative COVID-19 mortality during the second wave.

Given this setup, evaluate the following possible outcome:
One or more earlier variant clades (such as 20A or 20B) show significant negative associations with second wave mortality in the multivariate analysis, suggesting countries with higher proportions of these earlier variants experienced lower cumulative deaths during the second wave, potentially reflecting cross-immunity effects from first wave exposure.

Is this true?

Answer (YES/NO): NO